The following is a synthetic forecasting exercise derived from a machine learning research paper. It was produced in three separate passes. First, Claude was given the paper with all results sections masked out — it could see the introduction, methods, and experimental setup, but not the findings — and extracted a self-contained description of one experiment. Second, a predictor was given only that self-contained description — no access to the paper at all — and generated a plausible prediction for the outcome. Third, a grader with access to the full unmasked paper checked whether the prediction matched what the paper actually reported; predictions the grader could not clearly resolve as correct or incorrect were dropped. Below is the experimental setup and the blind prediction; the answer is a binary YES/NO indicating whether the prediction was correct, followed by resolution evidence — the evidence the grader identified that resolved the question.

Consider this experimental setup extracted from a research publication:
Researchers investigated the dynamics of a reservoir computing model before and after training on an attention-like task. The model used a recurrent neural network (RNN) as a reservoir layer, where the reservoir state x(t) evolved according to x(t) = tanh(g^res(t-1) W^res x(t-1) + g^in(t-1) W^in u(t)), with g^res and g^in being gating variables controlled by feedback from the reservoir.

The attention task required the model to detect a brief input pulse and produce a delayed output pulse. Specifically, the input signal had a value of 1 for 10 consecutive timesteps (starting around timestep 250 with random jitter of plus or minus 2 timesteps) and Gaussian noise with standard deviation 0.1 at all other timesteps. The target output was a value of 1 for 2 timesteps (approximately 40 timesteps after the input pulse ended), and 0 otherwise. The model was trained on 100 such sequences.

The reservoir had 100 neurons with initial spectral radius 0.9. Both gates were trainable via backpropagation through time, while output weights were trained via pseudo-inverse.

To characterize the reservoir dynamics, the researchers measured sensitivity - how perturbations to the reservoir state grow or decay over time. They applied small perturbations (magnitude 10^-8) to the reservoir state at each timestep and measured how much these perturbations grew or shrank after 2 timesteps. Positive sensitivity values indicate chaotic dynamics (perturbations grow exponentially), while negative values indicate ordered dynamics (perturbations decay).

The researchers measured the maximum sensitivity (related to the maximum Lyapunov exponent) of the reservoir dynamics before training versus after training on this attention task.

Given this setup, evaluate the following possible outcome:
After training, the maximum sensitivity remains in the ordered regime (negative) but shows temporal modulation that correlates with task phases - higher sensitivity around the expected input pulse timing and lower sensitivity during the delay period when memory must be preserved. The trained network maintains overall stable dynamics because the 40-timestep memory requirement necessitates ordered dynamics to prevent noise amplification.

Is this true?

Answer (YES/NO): NO